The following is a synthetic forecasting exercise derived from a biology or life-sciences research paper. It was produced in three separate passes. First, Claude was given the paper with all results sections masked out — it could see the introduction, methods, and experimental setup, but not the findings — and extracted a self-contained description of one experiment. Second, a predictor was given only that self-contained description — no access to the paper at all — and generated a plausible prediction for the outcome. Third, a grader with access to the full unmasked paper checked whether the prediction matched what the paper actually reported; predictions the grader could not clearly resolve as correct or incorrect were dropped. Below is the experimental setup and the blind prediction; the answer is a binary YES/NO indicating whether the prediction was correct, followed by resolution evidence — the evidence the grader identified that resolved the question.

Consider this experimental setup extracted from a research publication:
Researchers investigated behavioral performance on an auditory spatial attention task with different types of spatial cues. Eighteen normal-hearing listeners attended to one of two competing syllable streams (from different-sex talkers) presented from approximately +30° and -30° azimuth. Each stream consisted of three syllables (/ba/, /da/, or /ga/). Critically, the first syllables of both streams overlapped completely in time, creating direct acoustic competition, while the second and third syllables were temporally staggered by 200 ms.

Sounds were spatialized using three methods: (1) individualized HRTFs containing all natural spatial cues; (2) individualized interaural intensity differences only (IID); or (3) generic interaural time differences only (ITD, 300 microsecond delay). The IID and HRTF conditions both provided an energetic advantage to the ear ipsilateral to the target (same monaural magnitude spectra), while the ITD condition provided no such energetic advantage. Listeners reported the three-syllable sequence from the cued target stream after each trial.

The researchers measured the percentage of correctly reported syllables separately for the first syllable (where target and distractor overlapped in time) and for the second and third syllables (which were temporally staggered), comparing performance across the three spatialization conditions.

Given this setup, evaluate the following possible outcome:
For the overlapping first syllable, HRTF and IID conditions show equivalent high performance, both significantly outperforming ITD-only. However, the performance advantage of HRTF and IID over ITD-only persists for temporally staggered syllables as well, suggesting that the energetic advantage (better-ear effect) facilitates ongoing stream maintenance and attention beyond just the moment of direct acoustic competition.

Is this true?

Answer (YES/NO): NO